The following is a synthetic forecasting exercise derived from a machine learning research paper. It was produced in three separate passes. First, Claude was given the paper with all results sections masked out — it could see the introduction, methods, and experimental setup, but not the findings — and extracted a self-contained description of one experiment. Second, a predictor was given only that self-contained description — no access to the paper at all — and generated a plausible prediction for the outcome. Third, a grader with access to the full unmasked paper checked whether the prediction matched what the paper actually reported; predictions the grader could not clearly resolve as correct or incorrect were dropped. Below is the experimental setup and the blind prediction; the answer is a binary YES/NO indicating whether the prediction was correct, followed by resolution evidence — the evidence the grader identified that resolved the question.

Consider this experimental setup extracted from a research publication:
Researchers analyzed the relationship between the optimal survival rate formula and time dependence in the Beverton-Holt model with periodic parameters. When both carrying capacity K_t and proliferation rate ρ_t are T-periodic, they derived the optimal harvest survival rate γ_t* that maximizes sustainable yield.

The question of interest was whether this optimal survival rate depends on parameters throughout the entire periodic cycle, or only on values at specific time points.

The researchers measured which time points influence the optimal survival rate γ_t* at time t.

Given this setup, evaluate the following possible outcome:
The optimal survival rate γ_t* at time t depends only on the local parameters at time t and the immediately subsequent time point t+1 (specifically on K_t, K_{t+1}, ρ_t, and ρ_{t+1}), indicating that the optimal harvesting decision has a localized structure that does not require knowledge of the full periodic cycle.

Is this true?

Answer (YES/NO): YES